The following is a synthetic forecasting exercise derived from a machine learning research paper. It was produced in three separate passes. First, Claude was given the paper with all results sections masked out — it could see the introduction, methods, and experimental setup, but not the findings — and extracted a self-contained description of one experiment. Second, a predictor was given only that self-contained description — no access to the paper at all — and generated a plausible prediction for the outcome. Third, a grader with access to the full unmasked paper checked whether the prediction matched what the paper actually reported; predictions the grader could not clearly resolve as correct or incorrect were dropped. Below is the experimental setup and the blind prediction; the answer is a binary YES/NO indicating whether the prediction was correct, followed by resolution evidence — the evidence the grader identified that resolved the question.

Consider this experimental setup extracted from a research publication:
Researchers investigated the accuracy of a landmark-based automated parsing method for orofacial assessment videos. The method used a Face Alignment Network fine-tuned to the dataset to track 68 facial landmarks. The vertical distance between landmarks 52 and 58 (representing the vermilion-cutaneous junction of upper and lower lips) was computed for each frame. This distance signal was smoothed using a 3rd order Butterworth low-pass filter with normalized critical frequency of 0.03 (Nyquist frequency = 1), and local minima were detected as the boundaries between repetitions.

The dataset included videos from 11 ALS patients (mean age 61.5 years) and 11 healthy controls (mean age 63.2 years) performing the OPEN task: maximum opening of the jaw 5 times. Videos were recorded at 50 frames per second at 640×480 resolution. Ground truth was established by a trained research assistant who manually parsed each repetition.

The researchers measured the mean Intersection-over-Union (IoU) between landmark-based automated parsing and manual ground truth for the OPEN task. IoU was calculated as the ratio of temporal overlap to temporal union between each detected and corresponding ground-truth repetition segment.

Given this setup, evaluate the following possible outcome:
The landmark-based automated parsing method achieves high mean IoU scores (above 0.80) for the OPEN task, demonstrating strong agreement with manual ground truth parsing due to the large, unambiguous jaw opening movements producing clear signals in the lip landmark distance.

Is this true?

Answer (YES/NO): NO